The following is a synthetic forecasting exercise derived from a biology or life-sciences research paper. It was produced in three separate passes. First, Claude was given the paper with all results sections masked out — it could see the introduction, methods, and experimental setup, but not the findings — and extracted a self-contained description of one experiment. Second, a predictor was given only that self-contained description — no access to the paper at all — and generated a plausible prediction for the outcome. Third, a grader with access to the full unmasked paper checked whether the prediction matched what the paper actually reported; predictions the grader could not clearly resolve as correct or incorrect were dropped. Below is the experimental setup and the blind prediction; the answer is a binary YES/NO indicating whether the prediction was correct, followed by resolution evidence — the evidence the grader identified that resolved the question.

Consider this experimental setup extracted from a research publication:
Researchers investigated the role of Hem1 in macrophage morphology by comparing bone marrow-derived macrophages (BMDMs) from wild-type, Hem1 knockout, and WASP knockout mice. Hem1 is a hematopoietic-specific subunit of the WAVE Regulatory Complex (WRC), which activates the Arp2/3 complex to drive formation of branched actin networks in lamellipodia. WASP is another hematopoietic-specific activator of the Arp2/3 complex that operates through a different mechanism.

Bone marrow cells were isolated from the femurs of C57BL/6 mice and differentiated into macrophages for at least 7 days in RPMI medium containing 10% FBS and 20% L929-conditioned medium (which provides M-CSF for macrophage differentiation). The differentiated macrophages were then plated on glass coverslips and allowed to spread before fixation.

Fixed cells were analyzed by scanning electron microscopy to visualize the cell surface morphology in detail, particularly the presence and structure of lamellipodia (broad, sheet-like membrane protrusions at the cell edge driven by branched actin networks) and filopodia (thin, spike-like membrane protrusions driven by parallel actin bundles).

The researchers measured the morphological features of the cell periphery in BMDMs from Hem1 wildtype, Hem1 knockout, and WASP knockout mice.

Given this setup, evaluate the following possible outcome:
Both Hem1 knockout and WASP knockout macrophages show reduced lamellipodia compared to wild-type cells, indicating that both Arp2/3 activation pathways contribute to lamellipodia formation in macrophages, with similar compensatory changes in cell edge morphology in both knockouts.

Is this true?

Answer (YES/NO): NO